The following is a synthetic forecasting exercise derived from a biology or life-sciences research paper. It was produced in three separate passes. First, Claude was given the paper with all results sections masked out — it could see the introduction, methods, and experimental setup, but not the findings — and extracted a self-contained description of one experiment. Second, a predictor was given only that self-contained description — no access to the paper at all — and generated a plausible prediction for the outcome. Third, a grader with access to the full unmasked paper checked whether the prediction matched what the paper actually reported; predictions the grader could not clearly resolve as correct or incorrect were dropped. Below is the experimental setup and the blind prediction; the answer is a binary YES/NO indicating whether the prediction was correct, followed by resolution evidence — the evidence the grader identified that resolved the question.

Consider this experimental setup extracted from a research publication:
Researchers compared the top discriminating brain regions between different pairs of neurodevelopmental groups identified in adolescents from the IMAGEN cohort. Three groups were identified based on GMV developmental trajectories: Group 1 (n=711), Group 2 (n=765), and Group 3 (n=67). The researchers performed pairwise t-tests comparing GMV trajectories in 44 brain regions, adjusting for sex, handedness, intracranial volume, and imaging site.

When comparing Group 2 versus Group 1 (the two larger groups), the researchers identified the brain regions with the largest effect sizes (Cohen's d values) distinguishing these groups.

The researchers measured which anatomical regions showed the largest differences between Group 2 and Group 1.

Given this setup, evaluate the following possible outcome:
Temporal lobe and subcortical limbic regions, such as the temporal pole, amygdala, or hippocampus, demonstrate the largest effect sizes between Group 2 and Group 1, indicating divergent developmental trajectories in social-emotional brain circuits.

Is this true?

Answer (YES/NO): NO